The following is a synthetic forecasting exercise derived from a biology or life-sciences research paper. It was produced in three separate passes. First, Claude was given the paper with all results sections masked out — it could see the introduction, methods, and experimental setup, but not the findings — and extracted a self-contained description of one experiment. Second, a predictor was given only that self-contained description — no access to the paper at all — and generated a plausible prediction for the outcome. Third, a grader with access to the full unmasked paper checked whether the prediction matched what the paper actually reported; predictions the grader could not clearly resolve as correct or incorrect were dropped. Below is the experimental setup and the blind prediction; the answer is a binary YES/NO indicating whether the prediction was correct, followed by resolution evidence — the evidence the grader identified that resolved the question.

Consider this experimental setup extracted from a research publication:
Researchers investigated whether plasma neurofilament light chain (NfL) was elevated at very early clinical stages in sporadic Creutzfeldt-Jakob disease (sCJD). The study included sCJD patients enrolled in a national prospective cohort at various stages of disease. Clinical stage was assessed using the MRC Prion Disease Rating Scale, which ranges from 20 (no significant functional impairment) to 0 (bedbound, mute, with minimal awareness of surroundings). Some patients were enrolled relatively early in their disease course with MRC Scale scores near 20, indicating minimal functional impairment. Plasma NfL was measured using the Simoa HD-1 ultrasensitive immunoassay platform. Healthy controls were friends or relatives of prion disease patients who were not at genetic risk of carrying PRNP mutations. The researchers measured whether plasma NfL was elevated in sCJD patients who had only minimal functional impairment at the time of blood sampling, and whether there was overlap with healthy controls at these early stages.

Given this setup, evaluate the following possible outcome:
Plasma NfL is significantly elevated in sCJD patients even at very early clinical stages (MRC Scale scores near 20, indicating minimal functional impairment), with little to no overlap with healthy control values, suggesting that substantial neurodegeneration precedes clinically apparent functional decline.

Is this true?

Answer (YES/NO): YES